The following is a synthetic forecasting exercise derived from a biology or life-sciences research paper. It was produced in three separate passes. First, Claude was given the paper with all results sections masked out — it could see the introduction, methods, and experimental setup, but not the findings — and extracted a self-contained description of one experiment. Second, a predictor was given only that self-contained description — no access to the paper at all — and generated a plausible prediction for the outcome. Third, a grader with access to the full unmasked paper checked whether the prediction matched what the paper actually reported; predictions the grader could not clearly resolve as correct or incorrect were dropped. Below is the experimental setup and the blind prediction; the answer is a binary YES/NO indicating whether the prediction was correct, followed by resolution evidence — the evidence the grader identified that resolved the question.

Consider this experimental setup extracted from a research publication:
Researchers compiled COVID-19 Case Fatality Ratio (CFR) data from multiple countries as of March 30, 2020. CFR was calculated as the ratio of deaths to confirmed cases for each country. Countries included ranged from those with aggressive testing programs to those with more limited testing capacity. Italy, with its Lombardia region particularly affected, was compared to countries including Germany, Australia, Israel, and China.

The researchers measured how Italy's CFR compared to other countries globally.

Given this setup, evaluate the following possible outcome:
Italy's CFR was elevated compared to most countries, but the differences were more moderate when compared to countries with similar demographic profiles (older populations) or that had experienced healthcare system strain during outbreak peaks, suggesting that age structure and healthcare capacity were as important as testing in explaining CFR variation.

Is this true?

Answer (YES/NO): NO